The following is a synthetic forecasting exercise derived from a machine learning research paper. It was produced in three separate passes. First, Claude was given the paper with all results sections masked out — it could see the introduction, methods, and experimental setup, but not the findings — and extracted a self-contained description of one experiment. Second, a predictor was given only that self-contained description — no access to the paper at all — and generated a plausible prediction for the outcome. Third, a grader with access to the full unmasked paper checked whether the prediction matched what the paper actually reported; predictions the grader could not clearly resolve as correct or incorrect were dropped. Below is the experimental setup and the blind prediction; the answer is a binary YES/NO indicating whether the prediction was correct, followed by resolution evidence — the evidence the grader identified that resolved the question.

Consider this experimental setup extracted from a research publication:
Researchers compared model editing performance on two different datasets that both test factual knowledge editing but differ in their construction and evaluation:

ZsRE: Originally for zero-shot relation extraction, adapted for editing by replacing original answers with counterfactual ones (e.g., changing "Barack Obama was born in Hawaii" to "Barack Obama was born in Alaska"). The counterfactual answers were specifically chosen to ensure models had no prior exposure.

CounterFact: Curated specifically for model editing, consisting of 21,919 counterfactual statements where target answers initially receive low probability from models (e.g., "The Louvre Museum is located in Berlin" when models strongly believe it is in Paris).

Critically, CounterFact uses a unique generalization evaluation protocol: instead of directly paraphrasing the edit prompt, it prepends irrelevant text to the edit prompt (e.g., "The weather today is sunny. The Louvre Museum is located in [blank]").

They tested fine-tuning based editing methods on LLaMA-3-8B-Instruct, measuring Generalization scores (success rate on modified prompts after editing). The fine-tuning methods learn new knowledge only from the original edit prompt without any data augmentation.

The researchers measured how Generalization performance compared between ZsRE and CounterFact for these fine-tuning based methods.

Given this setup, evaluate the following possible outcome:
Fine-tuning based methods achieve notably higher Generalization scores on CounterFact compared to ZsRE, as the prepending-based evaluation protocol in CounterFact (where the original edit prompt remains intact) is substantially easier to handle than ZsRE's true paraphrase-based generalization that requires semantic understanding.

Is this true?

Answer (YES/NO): NO